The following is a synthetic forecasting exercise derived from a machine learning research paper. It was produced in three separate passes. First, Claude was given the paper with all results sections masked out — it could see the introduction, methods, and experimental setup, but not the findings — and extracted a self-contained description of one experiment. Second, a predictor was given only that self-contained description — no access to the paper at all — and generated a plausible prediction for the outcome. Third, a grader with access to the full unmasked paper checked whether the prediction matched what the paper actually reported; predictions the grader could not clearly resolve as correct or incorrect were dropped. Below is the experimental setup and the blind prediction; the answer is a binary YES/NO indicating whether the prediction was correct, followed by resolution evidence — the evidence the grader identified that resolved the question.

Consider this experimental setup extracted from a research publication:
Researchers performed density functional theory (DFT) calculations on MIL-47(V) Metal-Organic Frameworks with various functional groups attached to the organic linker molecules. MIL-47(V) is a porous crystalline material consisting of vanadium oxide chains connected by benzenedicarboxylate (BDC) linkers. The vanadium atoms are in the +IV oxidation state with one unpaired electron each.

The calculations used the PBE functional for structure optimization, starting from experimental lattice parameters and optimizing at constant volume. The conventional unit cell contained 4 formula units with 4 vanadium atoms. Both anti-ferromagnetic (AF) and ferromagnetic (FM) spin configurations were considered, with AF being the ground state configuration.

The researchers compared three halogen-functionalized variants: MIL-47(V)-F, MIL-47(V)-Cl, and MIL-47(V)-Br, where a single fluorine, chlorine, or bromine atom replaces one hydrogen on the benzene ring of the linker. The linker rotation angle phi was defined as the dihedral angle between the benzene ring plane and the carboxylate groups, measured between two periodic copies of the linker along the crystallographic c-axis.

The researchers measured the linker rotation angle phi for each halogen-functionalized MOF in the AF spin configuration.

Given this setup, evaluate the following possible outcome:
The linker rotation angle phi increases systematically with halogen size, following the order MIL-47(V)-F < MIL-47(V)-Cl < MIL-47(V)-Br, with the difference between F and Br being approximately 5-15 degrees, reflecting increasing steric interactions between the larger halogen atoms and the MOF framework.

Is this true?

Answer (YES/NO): NO